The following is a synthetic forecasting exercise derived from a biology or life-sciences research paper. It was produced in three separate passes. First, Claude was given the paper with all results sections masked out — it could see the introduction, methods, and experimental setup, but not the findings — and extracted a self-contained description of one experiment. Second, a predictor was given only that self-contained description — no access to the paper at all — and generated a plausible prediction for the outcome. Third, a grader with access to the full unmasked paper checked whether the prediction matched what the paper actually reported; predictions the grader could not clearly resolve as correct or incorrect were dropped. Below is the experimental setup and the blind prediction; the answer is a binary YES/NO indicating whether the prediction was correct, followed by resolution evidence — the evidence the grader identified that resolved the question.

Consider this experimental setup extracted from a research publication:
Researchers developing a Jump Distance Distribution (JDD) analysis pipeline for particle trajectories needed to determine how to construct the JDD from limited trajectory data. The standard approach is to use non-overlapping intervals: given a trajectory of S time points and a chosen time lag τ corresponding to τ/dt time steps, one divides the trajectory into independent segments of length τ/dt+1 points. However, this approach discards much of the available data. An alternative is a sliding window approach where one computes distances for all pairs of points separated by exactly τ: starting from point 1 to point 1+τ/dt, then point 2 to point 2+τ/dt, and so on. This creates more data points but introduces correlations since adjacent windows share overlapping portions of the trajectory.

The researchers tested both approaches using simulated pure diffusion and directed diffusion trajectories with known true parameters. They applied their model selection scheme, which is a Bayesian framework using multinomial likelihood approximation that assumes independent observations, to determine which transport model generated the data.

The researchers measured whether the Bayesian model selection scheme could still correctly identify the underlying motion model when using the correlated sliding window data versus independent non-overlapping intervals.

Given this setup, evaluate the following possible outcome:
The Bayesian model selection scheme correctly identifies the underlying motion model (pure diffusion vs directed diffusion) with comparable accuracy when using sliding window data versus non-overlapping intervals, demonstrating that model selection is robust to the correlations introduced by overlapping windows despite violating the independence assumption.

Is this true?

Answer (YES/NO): NO